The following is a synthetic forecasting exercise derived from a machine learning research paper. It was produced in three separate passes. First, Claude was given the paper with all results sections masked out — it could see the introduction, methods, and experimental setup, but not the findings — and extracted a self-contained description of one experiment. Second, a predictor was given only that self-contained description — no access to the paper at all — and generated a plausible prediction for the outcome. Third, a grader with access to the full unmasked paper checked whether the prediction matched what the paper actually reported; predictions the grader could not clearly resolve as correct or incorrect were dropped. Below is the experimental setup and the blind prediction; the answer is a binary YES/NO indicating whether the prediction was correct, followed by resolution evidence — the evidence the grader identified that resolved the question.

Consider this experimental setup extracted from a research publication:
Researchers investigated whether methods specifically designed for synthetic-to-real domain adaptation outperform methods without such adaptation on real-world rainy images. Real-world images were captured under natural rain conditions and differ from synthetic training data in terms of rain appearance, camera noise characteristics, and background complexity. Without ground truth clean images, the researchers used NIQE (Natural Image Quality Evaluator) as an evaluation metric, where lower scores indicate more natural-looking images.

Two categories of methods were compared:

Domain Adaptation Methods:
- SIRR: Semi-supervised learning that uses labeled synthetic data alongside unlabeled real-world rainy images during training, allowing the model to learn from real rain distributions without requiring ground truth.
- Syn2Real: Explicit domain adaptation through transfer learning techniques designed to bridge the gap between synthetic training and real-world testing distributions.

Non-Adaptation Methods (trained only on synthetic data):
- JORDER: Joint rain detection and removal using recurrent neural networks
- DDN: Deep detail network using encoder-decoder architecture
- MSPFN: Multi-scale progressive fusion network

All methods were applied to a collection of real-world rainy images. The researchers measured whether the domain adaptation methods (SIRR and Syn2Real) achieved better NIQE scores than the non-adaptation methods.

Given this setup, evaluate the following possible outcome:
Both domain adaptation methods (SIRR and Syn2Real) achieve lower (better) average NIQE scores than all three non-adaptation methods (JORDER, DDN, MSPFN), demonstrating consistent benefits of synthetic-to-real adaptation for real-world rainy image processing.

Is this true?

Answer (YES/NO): NO